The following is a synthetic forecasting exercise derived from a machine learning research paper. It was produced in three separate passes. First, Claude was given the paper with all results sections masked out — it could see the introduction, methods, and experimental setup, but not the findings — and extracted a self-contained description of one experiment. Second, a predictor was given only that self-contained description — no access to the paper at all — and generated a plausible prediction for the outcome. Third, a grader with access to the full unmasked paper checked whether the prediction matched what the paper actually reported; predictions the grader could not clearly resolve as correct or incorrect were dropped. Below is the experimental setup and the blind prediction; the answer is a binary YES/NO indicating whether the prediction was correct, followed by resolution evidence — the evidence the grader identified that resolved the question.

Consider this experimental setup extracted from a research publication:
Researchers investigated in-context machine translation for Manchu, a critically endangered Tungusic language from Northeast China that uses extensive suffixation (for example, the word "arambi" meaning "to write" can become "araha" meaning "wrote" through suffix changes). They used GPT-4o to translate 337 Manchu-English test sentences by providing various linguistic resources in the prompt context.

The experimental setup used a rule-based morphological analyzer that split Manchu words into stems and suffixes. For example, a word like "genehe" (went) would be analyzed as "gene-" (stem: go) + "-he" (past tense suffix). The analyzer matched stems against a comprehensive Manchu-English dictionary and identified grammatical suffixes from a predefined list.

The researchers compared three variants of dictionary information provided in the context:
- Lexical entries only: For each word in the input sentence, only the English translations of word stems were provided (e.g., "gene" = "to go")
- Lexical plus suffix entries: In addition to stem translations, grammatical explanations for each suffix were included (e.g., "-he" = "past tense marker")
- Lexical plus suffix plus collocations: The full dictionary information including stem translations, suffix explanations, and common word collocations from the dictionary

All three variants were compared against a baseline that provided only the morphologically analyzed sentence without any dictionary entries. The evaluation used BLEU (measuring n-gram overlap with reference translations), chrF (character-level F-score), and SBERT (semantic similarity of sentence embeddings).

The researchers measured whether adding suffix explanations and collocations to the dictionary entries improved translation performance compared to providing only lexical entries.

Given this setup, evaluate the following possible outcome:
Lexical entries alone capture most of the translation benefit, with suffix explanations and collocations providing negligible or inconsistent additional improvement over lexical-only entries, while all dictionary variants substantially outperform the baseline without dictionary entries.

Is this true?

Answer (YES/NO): NO